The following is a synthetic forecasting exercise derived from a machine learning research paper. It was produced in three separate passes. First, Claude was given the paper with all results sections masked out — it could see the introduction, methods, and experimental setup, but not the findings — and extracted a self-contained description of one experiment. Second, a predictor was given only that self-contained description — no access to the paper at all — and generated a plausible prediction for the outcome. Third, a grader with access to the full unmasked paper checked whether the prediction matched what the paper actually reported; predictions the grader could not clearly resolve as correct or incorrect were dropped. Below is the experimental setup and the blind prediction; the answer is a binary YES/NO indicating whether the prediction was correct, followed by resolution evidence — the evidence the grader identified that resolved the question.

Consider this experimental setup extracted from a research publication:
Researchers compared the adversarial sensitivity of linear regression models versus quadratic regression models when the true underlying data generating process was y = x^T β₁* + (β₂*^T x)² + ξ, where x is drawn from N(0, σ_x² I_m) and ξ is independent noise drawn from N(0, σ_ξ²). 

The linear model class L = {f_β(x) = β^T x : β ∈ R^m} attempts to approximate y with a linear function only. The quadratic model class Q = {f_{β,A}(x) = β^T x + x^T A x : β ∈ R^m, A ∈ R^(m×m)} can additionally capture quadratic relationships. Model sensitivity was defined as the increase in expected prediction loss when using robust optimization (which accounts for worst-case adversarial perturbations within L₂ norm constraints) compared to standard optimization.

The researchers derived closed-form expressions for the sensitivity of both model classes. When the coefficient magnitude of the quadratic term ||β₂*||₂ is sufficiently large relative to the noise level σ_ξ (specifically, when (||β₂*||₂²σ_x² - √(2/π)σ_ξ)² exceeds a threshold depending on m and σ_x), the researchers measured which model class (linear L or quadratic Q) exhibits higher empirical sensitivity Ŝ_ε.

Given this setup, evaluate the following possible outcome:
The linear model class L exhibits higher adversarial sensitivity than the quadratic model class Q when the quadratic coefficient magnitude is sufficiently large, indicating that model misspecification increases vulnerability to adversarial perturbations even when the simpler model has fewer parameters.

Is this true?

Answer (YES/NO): YES